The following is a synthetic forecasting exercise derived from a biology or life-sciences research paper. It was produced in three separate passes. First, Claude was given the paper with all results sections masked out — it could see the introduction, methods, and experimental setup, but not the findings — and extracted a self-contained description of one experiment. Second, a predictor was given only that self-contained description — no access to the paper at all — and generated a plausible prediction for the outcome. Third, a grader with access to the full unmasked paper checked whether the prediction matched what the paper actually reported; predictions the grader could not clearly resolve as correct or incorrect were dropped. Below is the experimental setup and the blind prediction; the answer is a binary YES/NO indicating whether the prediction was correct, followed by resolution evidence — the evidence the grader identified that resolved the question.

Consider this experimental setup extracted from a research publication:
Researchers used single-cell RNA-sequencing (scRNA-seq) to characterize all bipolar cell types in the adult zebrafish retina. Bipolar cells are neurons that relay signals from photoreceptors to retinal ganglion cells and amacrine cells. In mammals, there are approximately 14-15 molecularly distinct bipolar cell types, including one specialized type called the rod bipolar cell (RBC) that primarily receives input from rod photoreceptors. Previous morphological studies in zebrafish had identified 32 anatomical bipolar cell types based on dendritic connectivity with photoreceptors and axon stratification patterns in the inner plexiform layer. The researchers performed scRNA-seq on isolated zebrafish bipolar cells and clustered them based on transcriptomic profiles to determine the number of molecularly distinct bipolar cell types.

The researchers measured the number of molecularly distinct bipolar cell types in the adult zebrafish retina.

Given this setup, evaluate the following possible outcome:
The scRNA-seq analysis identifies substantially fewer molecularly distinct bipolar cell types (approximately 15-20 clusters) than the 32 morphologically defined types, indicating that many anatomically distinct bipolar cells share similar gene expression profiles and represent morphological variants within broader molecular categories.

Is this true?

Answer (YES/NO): NO